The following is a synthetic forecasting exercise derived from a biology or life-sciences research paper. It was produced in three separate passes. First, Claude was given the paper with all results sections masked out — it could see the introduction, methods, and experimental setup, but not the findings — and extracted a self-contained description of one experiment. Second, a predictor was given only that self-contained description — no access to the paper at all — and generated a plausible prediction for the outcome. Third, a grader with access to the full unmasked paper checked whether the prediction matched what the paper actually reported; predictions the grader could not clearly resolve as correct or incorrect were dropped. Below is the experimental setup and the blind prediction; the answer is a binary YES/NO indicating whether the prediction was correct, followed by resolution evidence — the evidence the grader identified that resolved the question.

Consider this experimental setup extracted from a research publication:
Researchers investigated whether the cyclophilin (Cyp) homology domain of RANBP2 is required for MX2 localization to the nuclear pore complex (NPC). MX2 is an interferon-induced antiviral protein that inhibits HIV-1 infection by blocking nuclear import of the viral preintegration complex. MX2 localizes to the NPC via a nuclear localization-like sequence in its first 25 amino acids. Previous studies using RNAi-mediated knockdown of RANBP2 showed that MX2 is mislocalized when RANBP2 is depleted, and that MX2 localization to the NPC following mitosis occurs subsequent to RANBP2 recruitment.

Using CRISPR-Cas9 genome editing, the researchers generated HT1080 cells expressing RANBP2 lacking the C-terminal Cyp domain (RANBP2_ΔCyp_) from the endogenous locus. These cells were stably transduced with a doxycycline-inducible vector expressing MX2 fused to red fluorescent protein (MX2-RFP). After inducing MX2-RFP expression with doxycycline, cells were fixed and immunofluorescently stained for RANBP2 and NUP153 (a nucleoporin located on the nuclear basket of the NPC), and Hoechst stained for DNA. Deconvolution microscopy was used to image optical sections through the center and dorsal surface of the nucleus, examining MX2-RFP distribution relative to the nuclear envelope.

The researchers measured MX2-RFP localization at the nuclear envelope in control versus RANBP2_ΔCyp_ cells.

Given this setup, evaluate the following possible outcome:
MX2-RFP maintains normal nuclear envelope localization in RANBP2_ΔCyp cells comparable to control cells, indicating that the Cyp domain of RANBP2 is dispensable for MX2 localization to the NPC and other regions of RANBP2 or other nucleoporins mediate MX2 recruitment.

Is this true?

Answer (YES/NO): YES